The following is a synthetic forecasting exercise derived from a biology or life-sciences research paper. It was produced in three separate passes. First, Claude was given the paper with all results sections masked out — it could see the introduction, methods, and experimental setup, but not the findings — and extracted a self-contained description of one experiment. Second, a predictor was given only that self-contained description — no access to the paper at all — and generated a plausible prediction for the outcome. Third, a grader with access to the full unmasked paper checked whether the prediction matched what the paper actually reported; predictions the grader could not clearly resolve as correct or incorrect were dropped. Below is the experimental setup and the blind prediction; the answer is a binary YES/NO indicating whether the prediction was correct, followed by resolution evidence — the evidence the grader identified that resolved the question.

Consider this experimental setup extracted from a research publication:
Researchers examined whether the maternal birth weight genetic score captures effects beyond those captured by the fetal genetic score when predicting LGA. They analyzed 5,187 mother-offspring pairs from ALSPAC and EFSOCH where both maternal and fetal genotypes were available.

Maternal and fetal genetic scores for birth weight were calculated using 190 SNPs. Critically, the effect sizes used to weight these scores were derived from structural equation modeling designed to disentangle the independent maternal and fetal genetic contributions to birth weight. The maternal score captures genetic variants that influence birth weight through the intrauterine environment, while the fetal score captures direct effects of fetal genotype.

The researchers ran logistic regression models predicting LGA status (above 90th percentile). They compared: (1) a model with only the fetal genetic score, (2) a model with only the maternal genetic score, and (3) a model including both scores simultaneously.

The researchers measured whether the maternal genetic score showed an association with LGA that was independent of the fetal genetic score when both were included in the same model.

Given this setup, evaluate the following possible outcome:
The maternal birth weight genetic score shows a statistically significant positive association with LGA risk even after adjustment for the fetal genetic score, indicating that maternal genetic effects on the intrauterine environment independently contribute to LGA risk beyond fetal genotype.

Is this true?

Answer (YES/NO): YES